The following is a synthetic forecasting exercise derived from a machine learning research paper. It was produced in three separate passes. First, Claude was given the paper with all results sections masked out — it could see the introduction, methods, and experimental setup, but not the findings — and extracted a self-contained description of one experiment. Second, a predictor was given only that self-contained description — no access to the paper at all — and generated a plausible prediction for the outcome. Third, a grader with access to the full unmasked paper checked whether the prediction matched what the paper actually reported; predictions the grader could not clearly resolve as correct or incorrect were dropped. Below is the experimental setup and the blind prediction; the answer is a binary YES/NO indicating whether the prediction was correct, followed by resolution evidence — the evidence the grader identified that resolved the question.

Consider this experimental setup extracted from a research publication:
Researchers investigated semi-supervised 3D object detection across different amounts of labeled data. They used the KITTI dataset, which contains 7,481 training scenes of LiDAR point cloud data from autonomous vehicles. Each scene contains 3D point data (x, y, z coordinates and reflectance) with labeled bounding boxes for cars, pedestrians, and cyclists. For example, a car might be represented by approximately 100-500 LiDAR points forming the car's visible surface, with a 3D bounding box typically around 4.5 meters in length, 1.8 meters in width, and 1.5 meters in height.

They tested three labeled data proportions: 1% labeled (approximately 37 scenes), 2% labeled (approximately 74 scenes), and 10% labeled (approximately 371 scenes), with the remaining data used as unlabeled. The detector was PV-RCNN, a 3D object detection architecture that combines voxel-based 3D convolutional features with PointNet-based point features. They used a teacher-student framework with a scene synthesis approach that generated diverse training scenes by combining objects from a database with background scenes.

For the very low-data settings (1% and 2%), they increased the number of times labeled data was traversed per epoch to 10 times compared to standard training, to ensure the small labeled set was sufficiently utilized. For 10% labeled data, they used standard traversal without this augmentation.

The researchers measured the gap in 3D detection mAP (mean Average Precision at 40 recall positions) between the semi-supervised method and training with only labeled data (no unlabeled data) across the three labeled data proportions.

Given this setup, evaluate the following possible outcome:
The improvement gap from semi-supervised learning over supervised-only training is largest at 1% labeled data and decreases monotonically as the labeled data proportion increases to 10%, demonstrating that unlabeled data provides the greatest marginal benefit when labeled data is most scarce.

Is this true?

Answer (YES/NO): NO